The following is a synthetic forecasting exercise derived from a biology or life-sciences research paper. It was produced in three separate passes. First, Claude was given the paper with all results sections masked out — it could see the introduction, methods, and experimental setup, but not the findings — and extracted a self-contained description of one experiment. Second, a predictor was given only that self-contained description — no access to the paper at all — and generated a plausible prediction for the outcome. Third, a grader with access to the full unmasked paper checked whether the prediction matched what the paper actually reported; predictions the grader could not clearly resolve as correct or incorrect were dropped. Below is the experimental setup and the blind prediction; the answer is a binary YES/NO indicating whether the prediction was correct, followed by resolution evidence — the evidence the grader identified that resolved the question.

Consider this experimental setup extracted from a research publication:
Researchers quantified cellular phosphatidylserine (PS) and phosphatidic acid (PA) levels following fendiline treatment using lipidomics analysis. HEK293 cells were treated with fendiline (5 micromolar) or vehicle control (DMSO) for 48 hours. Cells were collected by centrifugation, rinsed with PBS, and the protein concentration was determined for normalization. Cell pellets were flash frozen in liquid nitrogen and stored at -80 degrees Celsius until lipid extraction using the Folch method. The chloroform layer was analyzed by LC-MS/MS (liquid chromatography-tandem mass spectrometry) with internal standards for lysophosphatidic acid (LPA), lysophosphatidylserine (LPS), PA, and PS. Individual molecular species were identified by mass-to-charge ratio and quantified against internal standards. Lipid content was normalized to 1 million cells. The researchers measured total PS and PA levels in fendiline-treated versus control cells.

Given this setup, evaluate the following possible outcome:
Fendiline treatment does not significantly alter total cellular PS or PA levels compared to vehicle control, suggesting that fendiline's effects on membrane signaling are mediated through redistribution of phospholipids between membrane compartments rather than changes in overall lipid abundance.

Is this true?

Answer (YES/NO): NO